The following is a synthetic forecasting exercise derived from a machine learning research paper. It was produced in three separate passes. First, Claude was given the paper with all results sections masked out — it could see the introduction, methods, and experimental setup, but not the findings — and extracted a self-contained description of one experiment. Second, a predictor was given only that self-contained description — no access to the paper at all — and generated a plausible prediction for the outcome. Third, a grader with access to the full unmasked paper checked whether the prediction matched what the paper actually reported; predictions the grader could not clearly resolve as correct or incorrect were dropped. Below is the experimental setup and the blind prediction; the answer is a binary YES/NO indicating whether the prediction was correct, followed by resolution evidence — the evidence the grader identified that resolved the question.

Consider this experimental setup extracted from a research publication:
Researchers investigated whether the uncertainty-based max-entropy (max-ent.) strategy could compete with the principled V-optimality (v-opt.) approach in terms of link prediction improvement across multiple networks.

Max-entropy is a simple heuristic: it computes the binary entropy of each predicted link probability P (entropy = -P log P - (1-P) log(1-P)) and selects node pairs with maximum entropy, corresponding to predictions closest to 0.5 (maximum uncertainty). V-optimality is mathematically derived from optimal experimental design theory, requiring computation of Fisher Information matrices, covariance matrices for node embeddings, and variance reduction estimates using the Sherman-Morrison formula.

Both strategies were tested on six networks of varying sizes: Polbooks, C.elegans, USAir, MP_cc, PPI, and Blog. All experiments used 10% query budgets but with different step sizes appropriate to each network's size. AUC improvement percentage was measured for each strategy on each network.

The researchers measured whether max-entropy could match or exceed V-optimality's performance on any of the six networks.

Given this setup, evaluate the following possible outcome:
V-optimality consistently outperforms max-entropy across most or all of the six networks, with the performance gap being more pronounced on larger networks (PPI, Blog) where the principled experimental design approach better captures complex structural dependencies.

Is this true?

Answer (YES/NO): NO